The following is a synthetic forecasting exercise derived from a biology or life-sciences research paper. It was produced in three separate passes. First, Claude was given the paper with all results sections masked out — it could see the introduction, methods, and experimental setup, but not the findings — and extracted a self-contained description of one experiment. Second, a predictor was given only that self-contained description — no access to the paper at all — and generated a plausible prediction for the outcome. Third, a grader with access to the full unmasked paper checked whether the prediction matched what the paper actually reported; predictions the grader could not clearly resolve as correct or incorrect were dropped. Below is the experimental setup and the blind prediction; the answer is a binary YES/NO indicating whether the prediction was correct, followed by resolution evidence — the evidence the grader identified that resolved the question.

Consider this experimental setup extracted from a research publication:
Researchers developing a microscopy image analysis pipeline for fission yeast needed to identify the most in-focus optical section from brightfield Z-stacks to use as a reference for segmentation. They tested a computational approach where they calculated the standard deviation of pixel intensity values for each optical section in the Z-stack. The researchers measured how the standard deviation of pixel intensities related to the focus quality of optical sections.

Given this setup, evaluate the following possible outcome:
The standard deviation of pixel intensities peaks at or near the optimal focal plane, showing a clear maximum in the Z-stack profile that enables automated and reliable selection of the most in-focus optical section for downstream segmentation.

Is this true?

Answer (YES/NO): NO